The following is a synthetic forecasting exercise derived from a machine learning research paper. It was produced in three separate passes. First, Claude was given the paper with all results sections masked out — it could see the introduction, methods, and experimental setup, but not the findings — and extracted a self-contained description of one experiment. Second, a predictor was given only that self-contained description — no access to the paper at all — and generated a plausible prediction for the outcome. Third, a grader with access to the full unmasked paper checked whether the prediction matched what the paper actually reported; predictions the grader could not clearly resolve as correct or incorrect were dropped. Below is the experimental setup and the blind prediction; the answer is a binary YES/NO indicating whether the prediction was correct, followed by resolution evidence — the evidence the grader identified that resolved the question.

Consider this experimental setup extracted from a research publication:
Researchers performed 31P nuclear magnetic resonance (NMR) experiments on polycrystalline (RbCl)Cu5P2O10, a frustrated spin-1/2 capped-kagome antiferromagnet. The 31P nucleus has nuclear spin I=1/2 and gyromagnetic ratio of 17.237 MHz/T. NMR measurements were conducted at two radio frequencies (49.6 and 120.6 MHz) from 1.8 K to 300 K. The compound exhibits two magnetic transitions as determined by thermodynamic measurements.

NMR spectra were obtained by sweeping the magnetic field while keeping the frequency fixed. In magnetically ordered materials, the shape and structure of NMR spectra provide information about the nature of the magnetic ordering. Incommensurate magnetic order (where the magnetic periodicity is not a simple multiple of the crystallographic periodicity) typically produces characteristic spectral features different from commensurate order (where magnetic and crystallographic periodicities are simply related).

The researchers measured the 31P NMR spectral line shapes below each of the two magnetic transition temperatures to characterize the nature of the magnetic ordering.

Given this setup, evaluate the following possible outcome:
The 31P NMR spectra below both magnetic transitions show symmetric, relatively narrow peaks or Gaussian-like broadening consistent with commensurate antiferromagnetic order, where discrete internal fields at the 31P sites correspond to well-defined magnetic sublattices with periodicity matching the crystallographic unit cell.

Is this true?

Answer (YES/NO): NO